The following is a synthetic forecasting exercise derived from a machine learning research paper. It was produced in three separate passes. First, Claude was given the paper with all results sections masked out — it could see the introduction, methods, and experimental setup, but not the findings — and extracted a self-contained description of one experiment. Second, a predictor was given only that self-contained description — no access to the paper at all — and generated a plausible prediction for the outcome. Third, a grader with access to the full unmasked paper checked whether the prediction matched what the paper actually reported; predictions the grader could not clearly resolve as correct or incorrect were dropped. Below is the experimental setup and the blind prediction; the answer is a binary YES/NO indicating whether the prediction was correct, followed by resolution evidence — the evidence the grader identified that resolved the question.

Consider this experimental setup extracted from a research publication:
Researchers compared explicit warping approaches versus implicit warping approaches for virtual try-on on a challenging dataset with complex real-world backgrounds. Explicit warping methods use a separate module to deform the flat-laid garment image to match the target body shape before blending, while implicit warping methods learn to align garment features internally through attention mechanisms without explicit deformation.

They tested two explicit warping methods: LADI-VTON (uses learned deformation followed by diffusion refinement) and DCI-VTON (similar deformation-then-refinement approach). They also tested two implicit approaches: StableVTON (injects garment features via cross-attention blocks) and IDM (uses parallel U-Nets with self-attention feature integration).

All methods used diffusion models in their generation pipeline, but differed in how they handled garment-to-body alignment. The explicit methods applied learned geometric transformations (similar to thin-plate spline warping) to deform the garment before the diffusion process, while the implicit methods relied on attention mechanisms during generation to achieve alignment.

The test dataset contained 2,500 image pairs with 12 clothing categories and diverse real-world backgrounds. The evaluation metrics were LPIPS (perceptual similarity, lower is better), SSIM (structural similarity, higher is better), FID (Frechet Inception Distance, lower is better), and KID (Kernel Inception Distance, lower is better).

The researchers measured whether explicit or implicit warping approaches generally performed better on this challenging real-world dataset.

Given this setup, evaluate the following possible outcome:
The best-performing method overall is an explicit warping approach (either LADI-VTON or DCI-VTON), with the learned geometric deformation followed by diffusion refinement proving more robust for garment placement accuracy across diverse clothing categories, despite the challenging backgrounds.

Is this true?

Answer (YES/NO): NO